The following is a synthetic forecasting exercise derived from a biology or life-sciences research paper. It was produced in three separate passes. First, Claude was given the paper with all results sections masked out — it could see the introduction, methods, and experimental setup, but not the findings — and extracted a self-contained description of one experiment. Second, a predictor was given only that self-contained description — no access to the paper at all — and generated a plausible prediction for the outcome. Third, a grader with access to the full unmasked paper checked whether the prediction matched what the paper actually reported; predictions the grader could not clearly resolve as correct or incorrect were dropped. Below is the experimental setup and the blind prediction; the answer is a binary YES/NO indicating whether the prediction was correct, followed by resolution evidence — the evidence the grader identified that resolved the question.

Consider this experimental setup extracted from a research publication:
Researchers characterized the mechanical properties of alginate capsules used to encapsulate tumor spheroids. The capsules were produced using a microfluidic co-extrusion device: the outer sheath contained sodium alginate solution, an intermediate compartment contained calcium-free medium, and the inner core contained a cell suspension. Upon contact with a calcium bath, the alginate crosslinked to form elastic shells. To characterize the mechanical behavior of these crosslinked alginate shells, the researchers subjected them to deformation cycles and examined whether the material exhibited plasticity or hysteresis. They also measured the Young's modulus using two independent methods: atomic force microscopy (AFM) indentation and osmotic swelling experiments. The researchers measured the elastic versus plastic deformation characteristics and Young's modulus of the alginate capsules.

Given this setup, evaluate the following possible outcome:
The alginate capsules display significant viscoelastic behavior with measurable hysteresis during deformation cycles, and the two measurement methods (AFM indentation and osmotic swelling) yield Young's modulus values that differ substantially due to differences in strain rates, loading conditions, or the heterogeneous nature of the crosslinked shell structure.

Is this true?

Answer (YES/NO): NO